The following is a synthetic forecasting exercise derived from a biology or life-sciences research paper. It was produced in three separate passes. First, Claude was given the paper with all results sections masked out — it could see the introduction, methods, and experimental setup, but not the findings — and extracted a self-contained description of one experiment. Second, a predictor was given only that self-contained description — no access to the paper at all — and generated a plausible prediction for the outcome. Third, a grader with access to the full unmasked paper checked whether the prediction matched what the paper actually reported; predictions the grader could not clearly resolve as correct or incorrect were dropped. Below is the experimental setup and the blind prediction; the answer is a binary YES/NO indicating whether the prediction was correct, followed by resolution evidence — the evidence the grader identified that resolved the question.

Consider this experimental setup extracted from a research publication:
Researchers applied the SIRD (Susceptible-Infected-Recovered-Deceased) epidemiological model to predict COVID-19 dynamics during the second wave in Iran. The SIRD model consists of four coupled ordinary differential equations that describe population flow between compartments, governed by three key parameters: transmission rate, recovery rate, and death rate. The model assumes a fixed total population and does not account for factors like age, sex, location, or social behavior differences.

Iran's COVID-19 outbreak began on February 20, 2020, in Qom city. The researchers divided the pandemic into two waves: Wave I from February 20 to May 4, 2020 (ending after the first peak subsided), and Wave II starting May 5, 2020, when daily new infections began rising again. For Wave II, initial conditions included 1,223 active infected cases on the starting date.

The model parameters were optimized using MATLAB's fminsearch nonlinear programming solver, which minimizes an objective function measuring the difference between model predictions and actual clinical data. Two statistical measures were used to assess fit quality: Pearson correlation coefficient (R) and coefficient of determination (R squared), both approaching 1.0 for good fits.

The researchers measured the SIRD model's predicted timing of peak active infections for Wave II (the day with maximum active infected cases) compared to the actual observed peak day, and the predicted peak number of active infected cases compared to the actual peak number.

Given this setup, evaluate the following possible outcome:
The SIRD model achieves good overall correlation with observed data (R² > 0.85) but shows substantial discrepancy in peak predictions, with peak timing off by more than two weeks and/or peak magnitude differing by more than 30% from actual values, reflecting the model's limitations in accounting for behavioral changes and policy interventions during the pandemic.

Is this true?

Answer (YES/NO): NO